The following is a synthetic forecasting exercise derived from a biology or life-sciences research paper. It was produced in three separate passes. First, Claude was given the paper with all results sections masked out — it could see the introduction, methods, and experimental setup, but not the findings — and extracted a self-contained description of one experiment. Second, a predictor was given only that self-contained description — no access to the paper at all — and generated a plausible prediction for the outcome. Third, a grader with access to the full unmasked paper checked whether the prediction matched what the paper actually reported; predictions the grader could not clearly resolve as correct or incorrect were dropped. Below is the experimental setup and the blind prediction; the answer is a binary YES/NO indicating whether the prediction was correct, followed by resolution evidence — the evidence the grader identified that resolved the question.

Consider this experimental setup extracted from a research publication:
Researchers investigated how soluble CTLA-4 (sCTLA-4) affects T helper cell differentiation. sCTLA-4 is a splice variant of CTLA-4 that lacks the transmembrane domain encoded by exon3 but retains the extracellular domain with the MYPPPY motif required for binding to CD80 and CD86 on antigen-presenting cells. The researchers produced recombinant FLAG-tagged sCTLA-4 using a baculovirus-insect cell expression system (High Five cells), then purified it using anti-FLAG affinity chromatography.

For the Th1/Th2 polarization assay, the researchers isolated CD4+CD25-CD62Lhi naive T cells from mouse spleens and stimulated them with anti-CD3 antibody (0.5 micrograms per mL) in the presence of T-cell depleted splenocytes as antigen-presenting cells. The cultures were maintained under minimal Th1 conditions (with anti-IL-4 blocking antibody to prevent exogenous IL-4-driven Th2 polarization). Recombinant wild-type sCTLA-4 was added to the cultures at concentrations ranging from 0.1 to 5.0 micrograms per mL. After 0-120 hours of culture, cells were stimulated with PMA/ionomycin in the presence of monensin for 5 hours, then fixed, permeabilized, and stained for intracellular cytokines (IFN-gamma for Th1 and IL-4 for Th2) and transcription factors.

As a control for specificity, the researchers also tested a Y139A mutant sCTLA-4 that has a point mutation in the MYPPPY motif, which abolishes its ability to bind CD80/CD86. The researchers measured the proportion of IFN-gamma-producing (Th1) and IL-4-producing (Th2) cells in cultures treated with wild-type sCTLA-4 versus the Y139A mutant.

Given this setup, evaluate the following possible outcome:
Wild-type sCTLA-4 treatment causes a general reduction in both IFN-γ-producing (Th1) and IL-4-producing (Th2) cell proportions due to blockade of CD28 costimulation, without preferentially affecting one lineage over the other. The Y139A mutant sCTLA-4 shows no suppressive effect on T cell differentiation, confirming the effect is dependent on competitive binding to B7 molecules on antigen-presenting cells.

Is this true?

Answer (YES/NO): NO